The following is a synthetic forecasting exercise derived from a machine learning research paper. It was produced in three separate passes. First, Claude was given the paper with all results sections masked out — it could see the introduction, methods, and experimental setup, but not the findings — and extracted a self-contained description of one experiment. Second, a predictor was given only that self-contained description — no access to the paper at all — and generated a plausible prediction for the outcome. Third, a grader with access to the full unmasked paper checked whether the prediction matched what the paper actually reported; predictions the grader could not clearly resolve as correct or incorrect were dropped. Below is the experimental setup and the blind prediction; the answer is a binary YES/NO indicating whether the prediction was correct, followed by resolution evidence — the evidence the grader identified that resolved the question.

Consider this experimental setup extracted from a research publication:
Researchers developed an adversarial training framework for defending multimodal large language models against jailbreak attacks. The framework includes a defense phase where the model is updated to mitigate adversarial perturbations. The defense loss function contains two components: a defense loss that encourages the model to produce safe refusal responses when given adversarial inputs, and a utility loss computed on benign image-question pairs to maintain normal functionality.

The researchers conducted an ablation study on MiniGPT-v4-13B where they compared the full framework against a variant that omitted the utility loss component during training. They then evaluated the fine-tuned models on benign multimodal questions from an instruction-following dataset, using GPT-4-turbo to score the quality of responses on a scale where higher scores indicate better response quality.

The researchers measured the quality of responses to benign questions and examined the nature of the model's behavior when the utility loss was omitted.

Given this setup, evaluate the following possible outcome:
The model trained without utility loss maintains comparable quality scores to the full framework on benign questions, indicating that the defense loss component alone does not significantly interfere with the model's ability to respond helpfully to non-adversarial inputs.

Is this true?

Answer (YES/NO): NO